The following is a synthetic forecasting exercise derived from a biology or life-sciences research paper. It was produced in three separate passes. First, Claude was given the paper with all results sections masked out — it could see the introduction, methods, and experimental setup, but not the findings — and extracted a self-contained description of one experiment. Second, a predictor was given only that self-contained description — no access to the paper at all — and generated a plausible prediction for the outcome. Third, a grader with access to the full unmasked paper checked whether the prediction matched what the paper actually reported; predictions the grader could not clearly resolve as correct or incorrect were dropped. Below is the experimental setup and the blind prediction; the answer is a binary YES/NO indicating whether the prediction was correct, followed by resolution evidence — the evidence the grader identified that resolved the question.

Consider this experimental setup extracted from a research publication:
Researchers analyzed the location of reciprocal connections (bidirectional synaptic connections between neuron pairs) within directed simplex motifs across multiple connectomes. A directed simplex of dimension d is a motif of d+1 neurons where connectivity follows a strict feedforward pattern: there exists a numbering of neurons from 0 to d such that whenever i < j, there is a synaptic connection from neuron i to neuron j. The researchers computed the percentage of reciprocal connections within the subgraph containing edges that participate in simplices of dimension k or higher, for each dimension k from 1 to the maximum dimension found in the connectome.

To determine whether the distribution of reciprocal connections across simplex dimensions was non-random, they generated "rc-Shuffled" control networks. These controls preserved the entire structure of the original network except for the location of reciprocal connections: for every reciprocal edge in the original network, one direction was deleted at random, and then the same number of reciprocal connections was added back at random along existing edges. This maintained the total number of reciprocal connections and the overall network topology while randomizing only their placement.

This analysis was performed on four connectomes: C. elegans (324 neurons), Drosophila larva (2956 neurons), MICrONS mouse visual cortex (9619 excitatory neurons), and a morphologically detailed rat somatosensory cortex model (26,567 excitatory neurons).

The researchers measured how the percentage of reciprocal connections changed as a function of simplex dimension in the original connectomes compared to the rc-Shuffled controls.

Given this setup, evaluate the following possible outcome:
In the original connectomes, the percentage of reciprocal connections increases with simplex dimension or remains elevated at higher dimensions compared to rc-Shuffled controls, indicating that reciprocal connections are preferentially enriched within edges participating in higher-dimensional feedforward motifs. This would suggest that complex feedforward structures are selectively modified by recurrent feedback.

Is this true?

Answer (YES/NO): YES